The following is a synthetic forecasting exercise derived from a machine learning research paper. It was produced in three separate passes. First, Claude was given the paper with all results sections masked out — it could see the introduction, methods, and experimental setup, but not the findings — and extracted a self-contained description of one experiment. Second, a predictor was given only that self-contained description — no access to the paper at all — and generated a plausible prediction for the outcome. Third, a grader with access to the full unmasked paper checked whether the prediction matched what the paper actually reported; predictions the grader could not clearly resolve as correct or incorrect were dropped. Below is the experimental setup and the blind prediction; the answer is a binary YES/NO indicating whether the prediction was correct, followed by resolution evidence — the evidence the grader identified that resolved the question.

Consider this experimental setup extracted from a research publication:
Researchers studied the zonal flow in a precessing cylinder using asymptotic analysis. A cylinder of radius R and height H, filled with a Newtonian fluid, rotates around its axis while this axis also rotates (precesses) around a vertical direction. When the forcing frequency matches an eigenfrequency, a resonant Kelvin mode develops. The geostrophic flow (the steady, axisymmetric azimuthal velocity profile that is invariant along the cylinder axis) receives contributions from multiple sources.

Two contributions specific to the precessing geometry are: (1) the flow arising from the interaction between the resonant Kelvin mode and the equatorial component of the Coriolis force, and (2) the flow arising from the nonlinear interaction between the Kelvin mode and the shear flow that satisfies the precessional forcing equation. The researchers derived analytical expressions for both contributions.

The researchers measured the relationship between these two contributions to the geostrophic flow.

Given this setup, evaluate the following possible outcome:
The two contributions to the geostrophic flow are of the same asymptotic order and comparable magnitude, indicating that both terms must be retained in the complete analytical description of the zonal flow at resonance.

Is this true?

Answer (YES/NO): NO